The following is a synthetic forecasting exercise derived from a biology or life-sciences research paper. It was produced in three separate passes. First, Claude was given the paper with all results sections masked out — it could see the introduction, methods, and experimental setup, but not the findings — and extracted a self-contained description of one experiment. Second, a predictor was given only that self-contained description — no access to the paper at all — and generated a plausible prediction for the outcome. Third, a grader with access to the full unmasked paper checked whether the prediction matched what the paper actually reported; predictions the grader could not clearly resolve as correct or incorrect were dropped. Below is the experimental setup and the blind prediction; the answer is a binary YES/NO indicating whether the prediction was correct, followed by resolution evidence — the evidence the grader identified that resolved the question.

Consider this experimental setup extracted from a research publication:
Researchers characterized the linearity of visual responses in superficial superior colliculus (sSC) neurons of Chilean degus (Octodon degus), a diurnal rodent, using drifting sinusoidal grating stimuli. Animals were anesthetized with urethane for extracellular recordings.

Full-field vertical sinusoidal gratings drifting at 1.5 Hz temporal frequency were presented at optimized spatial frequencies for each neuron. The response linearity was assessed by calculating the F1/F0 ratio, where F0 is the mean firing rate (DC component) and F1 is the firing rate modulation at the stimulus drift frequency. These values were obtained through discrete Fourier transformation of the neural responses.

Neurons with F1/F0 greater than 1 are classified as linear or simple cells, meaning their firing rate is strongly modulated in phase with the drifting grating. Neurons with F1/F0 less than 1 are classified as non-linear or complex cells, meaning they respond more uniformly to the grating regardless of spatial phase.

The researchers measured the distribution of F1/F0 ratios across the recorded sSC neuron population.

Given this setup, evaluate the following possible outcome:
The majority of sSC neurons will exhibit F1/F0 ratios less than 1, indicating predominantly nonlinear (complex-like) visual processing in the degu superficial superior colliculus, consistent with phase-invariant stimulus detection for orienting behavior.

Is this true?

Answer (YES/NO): YES